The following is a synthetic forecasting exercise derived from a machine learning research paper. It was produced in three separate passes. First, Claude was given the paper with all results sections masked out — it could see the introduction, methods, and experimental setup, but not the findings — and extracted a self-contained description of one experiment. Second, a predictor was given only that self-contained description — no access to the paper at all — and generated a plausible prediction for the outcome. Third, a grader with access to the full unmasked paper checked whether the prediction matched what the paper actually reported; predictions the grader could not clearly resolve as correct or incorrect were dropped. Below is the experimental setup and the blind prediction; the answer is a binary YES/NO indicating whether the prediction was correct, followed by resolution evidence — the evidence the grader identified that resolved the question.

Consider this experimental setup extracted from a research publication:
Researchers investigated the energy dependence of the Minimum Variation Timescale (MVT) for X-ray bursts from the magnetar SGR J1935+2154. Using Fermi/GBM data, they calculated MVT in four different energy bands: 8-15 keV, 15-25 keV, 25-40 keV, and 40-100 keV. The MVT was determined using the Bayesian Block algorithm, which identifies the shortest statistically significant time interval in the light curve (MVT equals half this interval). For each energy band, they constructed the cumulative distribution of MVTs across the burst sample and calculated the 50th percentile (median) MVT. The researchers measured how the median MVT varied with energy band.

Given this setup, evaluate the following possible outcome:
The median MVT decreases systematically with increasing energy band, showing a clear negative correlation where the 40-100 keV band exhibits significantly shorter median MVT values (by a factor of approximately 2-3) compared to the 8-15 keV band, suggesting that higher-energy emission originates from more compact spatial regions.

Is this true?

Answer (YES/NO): NO